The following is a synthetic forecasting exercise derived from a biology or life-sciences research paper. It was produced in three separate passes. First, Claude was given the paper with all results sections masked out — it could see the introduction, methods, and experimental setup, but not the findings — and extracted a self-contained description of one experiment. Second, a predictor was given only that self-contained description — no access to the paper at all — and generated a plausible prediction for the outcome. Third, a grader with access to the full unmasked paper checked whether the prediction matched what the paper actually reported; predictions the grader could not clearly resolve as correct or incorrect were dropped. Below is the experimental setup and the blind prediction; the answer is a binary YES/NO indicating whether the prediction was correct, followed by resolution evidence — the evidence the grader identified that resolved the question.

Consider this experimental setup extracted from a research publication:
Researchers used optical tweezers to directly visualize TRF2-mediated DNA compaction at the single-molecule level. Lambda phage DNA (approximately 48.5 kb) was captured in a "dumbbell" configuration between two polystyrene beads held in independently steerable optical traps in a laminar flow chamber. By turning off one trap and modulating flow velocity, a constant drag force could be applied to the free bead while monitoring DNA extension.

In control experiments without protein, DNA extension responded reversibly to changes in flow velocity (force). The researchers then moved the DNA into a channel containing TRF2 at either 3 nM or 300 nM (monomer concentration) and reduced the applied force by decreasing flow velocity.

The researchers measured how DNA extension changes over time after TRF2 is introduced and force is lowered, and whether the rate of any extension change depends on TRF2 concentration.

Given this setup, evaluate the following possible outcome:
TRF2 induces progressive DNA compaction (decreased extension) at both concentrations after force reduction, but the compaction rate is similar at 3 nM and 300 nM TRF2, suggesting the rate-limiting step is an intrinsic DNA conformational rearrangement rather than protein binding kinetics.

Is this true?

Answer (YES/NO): NO